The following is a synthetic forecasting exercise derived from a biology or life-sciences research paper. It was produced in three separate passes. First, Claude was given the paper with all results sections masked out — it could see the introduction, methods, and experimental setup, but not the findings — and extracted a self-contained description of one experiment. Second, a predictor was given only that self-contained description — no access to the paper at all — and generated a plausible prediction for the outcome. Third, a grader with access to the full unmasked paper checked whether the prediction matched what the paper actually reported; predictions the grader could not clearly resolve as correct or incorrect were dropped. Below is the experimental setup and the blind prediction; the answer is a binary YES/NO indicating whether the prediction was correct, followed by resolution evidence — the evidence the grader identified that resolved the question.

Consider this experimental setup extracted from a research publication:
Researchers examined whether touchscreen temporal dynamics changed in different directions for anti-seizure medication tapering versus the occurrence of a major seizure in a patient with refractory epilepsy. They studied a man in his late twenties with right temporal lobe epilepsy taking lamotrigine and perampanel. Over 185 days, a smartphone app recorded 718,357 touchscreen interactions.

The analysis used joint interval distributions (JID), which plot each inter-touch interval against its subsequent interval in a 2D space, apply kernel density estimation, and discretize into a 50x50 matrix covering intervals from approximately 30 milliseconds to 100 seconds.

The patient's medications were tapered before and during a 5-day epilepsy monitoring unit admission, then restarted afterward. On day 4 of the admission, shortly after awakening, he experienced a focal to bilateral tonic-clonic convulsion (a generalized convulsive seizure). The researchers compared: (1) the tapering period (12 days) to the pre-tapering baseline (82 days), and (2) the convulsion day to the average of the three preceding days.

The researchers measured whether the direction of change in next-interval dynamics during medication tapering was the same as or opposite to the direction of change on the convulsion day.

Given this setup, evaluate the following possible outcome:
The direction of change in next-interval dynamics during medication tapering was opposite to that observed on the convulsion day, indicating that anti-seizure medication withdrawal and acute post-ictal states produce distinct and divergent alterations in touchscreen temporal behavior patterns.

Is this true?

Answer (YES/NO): YES